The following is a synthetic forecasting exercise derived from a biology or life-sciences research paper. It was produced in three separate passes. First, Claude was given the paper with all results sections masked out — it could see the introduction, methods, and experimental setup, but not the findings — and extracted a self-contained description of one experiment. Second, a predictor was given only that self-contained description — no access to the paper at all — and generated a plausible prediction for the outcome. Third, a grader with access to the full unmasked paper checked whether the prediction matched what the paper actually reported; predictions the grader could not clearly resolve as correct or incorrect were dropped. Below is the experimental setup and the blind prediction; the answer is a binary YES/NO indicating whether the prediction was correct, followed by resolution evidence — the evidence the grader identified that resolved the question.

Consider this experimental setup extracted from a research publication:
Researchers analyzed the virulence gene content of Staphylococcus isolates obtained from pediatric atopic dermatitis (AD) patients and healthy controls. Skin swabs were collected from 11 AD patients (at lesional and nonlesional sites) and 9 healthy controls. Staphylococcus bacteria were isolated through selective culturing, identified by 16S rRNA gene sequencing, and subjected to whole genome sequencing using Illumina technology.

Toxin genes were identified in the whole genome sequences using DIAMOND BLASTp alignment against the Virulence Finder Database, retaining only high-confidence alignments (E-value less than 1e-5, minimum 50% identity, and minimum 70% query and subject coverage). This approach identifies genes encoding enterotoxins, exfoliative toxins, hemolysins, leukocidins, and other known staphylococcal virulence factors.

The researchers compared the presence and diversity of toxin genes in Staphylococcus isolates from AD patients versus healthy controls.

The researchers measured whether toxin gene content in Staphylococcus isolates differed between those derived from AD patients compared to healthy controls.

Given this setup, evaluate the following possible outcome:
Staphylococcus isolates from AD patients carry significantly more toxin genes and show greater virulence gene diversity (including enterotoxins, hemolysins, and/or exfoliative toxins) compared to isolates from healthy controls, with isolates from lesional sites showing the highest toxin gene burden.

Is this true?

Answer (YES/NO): NO